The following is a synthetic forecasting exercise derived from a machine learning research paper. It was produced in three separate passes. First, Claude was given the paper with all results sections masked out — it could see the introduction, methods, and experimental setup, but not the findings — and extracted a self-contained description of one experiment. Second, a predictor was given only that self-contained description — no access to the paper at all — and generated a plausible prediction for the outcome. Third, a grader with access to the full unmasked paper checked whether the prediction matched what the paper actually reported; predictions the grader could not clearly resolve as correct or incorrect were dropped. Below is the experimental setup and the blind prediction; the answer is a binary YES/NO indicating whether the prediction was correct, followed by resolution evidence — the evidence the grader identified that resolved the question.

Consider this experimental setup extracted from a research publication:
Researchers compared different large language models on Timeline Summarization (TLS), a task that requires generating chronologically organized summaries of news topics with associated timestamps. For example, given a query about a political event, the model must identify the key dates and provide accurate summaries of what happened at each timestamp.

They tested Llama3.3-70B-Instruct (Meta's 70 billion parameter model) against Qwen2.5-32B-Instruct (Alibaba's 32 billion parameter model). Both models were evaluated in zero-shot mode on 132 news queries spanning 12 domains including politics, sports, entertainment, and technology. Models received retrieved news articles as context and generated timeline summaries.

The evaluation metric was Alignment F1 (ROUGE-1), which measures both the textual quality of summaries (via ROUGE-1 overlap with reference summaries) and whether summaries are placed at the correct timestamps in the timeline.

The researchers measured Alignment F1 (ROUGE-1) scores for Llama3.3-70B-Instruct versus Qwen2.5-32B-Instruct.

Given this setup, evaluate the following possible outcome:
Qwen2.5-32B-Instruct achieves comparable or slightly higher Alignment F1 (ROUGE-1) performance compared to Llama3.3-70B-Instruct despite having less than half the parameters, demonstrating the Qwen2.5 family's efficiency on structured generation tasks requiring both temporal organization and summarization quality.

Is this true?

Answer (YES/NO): YES